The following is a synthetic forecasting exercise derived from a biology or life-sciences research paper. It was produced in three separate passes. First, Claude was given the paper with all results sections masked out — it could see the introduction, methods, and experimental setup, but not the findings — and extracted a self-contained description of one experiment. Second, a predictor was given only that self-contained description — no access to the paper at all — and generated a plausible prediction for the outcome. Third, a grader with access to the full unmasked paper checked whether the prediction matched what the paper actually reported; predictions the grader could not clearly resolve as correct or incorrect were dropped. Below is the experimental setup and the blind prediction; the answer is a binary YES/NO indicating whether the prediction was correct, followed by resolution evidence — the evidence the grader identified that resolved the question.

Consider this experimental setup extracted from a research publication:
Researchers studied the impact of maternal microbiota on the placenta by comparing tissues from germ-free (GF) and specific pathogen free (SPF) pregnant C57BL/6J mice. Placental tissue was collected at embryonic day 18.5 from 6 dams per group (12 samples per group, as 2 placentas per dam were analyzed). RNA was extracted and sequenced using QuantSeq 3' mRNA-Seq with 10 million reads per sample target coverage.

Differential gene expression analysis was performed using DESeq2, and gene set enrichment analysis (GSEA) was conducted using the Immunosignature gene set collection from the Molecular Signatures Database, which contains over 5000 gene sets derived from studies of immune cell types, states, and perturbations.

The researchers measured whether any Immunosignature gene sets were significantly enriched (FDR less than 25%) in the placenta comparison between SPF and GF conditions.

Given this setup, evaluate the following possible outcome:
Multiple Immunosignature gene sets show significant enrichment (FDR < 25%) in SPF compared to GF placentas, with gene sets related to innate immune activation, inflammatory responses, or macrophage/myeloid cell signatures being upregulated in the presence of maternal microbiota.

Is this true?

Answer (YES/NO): NO